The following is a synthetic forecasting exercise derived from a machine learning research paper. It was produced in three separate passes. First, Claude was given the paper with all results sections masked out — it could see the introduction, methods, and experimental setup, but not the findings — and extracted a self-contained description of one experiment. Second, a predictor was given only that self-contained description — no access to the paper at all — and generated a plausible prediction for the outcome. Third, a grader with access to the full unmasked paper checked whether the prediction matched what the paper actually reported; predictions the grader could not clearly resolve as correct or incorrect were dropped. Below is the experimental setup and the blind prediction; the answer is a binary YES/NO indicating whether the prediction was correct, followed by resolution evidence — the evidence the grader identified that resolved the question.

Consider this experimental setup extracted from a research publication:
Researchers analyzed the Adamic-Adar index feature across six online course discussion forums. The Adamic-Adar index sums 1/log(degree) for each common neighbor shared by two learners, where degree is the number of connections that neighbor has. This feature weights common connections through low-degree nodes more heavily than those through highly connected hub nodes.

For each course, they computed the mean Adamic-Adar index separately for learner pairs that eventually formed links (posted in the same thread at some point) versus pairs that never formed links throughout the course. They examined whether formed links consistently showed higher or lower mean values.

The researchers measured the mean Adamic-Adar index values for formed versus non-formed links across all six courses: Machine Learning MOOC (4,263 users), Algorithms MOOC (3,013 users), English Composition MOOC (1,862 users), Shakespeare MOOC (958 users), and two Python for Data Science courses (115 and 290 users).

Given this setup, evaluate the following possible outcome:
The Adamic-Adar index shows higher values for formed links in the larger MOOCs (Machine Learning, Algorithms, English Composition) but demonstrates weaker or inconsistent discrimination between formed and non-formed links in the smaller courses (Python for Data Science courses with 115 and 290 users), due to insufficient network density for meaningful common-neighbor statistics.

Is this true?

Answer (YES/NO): NO